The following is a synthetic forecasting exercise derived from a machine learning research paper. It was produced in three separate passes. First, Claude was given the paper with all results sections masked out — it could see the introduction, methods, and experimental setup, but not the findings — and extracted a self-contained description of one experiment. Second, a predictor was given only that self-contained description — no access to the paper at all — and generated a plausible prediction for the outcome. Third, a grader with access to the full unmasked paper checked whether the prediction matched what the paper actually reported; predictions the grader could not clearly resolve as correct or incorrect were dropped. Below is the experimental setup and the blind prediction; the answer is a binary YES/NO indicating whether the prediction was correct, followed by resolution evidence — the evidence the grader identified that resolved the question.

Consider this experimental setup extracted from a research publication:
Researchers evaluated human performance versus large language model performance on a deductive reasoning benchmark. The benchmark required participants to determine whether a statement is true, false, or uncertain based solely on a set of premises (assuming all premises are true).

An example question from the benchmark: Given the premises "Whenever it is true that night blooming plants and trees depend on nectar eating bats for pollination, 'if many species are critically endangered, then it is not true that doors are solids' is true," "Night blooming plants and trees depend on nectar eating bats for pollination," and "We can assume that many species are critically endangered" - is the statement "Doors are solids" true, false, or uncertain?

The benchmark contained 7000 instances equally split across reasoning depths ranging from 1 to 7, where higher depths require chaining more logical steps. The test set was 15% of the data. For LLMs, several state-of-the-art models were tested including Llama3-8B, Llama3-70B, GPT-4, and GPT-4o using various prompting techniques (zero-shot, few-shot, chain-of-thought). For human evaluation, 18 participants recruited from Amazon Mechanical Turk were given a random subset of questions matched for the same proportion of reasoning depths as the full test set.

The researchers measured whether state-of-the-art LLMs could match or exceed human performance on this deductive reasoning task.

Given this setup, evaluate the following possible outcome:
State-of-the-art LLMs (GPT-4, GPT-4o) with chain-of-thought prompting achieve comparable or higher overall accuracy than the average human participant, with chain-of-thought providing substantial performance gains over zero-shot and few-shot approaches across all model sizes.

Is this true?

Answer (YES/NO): NO